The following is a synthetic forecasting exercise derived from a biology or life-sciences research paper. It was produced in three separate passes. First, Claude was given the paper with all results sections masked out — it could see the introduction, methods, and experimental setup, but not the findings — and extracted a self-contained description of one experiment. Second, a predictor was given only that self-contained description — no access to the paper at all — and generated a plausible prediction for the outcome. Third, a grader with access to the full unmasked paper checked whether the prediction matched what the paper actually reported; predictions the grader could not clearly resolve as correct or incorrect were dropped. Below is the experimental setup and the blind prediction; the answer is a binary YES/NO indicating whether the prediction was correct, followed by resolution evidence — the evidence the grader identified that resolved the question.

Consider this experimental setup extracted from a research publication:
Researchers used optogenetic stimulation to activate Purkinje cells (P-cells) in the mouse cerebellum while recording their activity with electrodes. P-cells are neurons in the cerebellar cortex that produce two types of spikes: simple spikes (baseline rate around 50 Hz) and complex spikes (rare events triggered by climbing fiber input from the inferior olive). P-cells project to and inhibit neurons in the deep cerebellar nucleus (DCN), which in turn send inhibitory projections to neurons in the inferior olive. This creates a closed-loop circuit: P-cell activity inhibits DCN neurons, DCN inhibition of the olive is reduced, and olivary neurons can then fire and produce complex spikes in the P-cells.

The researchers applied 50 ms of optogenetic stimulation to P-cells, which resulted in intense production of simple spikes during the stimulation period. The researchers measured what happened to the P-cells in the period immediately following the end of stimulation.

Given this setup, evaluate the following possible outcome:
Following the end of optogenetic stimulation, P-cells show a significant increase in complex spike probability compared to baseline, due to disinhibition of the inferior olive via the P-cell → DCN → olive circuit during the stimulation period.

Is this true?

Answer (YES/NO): YES